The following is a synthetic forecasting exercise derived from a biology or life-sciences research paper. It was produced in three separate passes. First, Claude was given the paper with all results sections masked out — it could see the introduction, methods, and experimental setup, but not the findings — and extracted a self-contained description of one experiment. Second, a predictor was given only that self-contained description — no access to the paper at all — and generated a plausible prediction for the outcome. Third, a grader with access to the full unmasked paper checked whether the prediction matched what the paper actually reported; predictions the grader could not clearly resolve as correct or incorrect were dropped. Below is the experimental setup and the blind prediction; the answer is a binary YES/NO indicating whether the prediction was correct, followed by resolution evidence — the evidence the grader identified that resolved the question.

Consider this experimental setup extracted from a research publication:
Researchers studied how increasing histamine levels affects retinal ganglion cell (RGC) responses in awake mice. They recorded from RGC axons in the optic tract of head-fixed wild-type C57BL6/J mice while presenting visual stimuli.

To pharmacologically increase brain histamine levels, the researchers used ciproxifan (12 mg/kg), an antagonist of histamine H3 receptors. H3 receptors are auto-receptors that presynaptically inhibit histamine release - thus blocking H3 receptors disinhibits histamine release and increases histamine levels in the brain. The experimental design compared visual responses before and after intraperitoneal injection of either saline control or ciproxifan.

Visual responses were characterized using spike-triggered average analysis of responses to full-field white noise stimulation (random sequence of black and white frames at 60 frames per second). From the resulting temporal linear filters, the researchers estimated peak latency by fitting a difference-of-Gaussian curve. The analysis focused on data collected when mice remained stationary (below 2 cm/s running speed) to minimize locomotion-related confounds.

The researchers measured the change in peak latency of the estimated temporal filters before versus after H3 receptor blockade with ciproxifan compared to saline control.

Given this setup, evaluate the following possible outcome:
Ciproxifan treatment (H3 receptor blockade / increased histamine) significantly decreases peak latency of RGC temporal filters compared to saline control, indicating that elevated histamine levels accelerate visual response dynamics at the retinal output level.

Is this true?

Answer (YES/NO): NO